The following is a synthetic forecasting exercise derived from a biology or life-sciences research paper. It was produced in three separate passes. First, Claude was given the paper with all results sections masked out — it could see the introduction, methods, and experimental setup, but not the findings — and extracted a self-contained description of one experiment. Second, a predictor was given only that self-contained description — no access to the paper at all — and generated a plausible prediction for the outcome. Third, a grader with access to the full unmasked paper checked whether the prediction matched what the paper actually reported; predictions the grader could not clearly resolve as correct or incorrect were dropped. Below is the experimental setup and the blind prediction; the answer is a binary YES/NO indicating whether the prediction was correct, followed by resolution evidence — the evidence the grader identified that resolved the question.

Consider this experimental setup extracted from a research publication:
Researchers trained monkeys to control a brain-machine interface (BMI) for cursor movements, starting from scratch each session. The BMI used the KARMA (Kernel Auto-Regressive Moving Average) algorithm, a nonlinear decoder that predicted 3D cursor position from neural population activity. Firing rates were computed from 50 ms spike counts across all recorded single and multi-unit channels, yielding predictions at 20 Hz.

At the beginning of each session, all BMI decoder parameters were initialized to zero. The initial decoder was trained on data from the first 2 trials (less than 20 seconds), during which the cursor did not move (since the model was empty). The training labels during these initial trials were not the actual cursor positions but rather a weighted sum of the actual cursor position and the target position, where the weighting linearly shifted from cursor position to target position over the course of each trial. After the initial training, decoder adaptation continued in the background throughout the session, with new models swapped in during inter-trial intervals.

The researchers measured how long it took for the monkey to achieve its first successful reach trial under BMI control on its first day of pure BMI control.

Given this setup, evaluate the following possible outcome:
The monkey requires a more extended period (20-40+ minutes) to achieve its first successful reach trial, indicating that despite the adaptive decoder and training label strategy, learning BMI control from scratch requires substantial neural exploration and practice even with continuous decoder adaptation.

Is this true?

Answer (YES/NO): NO